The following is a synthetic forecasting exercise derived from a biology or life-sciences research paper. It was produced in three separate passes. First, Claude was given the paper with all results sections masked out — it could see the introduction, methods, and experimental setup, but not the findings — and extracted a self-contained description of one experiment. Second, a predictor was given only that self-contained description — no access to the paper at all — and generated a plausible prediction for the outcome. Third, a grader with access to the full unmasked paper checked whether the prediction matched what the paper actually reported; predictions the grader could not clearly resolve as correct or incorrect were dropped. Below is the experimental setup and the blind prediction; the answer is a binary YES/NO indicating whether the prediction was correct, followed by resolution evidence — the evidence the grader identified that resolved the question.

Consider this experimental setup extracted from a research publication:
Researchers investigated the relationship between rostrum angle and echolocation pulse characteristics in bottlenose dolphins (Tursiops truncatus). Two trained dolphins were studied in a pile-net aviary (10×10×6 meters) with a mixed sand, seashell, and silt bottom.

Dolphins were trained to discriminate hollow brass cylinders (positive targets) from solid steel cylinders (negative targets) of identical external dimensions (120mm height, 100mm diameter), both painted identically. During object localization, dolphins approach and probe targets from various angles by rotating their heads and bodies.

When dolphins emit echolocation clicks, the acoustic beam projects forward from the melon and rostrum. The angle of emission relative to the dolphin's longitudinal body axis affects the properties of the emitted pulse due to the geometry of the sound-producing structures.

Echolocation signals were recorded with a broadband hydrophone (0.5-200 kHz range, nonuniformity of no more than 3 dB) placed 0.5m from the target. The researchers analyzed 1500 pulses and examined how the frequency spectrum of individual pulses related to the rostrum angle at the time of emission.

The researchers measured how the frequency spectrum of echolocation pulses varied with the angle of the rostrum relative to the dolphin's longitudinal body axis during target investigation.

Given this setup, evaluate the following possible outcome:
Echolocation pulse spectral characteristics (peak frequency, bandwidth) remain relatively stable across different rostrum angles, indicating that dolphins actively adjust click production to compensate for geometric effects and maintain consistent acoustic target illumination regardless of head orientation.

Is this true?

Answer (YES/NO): NO